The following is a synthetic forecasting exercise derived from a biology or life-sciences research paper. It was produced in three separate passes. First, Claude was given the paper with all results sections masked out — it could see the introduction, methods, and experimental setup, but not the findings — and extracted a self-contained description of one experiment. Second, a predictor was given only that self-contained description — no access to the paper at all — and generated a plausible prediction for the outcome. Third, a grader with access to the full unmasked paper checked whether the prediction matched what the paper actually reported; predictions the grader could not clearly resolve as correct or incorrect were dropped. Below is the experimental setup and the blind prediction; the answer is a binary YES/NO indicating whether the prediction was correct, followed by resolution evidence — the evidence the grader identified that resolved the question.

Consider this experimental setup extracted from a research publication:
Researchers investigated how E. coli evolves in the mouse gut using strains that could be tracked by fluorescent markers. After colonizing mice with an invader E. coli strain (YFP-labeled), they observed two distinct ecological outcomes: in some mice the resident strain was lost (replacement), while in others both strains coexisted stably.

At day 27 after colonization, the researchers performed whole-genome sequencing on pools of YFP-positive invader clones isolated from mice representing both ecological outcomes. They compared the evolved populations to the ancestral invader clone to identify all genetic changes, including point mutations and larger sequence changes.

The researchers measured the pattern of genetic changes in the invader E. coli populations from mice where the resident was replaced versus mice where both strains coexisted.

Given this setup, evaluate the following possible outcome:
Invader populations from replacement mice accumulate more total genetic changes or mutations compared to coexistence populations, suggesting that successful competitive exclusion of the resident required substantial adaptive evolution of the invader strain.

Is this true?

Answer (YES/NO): NO